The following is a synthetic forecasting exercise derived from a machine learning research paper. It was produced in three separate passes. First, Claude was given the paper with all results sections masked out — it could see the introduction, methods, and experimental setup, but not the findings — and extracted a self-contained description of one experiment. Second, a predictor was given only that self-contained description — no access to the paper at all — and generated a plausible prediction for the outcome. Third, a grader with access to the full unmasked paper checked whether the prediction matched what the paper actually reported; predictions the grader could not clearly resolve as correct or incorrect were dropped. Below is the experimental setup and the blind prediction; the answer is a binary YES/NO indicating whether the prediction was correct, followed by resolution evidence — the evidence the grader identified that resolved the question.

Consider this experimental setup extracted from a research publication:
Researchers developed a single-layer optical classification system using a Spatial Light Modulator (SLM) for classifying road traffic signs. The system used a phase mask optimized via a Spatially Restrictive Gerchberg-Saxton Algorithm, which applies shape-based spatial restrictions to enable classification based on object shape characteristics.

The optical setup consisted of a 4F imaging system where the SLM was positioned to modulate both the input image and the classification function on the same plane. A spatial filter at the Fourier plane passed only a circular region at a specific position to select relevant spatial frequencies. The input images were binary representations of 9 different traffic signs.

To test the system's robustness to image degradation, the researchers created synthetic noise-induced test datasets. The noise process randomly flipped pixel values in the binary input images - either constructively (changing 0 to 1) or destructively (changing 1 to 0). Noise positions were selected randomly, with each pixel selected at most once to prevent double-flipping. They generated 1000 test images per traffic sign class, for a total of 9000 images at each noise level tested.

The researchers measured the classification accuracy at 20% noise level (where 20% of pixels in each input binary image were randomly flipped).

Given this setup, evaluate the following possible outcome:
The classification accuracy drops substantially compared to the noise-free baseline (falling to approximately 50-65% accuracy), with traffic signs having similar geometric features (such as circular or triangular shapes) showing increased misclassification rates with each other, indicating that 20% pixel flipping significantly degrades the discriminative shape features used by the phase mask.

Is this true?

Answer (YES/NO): NO